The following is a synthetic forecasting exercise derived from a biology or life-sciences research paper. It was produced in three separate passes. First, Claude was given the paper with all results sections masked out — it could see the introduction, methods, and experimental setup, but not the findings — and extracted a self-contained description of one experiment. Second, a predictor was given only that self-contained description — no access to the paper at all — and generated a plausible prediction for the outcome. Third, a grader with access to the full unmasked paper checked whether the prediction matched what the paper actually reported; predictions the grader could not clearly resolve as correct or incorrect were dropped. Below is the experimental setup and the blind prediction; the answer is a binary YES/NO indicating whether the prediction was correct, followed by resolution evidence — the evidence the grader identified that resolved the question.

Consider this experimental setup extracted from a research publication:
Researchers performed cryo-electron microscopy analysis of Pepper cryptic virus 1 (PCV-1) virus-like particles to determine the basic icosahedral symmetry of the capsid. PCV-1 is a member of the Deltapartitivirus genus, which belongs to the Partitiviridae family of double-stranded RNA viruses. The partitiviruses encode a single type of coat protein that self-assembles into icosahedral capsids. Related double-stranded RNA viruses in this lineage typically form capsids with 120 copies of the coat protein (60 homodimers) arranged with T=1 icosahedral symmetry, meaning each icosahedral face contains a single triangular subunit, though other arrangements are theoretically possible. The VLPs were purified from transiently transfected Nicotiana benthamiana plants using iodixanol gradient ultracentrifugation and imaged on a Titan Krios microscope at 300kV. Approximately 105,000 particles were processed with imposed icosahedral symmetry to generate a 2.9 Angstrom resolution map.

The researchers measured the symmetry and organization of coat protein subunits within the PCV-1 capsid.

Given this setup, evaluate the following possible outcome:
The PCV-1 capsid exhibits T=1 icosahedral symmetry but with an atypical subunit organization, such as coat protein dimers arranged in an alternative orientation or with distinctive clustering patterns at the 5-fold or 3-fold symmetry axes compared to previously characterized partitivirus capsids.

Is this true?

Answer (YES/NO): NO